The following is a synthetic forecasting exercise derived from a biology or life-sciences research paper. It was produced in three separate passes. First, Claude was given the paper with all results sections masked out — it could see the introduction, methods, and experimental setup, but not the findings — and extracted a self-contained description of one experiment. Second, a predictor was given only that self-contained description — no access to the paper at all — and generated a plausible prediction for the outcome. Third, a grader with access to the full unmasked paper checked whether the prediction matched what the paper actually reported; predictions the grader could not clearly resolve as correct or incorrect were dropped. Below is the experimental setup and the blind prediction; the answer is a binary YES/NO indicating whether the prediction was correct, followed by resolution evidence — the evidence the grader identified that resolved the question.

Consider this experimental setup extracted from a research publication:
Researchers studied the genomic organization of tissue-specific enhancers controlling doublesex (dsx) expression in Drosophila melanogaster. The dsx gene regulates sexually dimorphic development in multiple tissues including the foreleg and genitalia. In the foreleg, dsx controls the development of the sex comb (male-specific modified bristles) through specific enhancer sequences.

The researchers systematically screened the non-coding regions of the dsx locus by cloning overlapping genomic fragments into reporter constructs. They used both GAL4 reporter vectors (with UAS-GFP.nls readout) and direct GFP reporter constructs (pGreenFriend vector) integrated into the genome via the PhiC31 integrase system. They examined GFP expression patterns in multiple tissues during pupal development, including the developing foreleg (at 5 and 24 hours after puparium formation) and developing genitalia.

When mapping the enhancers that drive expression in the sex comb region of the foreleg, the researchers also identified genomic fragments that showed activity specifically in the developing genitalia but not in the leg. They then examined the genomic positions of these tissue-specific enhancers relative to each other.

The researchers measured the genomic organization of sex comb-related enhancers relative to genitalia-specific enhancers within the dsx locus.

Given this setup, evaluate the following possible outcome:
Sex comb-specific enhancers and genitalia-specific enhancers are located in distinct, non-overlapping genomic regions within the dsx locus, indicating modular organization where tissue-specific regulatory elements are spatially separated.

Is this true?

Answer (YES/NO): YES